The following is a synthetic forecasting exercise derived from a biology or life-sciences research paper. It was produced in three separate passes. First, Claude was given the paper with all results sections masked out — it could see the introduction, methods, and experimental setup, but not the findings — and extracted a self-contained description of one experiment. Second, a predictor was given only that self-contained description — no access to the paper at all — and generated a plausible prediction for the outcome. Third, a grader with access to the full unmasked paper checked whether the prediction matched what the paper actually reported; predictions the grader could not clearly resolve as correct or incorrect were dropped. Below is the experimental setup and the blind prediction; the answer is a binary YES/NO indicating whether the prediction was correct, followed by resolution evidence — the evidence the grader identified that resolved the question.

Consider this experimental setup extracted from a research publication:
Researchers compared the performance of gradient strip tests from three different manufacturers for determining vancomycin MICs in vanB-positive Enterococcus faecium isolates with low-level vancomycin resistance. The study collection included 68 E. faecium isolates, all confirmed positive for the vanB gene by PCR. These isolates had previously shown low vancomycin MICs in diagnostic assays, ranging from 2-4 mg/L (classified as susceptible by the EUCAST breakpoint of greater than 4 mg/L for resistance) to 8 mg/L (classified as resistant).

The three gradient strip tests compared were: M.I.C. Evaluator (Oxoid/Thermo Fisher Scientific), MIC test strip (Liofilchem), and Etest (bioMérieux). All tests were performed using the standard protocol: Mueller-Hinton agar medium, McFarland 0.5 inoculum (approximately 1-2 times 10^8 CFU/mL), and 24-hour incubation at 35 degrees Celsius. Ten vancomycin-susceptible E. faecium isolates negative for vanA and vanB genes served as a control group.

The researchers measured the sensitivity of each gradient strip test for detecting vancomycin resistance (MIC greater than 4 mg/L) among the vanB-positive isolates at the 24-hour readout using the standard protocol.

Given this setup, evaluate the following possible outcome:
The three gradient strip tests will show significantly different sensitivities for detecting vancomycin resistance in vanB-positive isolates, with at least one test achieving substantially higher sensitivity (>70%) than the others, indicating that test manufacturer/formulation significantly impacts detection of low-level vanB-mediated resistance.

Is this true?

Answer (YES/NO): NO